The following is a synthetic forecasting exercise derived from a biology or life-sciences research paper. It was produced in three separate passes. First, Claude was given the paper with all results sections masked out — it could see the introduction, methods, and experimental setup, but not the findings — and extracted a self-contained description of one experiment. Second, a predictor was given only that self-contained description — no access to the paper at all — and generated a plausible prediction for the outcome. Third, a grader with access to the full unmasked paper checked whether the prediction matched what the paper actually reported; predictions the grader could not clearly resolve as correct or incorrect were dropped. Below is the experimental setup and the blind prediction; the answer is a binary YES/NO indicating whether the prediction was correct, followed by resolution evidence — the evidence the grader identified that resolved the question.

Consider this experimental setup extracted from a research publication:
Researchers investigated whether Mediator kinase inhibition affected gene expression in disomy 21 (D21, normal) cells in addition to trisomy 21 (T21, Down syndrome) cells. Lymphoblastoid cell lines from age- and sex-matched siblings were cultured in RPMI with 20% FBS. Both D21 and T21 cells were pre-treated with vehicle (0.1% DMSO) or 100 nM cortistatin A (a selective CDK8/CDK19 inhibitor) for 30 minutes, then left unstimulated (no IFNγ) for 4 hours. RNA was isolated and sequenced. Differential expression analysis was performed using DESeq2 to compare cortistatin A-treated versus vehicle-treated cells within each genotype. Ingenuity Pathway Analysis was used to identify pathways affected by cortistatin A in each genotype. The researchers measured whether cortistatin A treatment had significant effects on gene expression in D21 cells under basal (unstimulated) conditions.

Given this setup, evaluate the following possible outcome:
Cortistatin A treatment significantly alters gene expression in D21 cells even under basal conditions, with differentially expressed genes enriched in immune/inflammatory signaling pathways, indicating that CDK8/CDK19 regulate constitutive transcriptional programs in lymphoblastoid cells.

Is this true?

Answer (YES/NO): YES